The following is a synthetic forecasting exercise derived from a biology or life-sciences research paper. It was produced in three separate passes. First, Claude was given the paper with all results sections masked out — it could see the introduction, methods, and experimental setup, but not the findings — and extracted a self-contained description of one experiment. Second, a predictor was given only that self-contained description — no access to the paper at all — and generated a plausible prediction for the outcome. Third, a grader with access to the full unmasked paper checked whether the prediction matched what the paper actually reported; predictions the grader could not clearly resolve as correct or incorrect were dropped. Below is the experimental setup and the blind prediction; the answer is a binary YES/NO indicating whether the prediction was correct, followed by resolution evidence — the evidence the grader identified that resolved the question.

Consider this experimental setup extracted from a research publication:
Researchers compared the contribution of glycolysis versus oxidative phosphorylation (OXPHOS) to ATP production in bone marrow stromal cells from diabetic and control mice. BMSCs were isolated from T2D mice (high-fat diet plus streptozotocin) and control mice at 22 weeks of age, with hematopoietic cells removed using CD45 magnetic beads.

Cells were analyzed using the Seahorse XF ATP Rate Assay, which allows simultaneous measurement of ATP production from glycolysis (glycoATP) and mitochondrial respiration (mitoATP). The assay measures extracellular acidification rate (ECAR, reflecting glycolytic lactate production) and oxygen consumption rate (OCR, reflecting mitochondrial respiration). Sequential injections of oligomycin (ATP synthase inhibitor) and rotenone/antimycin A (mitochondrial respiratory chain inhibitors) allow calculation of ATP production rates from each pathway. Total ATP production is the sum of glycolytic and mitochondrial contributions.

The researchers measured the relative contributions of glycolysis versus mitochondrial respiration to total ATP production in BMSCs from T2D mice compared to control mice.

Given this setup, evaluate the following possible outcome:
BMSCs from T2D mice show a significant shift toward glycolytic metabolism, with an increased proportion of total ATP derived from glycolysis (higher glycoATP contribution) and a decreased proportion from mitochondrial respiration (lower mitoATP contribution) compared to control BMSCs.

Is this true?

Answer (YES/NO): NO